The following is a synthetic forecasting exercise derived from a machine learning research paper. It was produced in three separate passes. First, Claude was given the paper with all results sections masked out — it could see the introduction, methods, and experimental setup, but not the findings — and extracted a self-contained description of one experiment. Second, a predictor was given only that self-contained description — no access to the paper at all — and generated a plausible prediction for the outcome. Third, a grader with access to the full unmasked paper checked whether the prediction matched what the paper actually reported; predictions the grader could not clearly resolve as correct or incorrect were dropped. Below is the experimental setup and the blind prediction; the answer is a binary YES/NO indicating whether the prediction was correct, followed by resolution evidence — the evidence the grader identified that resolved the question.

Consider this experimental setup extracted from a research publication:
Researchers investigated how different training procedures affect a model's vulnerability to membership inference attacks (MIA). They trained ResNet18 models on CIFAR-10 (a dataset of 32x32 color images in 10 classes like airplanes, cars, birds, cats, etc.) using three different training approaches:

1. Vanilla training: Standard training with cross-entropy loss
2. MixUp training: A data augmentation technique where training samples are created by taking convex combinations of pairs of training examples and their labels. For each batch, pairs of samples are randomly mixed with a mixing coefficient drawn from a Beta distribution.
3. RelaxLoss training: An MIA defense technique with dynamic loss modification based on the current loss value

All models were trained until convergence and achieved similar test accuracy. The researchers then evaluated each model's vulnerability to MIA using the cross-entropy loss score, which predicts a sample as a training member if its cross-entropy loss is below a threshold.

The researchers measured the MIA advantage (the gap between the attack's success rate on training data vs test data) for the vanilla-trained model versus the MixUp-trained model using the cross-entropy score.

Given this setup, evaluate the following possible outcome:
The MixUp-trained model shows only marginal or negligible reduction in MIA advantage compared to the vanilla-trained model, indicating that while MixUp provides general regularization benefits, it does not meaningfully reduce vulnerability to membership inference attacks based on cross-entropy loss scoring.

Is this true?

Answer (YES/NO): NO